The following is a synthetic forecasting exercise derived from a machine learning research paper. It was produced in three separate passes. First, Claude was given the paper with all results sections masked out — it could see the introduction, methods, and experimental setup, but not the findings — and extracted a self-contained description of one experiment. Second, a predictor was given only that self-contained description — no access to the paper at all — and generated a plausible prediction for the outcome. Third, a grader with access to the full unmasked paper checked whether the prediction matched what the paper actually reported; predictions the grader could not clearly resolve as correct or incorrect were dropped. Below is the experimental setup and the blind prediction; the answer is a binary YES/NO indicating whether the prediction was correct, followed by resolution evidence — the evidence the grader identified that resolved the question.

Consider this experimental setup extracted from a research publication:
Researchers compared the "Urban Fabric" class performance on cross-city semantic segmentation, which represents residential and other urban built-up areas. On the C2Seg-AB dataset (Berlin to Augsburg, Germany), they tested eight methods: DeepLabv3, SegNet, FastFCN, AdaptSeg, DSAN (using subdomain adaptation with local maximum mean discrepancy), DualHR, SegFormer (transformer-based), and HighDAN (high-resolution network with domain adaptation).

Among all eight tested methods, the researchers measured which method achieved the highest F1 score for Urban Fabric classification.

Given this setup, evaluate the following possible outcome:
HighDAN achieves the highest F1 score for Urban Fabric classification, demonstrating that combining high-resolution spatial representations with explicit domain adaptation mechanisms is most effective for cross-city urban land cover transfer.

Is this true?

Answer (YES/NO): YES